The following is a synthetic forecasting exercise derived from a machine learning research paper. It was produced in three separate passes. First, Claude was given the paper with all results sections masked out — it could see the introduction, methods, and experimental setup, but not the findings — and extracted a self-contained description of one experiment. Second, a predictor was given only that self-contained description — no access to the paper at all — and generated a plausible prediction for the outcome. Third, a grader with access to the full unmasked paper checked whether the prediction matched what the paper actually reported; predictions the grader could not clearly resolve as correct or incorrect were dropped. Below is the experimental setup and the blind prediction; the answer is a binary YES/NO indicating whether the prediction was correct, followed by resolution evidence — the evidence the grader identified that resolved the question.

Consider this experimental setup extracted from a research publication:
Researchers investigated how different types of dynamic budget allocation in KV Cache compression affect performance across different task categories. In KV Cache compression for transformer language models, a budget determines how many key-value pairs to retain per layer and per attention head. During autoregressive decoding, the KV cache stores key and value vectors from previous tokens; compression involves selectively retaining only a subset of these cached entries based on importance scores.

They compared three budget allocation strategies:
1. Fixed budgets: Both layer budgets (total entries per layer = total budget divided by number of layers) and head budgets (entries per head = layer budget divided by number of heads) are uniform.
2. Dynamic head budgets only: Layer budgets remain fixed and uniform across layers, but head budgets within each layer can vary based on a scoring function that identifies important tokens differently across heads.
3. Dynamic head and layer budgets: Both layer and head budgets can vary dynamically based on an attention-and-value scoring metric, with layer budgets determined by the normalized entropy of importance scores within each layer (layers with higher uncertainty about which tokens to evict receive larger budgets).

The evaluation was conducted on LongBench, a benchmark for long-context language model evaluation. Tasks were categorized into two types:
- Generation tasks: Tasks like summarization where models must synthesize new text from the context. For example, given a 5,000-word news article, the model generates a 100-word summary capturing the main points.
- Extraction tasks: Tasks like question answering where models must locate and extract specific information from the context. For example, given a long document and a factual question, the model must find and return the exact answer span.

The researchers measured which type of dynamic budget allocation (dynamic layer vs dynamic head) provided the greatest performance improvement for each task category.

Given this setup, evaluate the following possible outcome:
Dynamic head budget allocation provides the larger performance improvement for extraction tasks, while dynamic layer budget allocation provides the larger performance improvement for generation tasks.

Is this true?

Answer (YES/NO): YES